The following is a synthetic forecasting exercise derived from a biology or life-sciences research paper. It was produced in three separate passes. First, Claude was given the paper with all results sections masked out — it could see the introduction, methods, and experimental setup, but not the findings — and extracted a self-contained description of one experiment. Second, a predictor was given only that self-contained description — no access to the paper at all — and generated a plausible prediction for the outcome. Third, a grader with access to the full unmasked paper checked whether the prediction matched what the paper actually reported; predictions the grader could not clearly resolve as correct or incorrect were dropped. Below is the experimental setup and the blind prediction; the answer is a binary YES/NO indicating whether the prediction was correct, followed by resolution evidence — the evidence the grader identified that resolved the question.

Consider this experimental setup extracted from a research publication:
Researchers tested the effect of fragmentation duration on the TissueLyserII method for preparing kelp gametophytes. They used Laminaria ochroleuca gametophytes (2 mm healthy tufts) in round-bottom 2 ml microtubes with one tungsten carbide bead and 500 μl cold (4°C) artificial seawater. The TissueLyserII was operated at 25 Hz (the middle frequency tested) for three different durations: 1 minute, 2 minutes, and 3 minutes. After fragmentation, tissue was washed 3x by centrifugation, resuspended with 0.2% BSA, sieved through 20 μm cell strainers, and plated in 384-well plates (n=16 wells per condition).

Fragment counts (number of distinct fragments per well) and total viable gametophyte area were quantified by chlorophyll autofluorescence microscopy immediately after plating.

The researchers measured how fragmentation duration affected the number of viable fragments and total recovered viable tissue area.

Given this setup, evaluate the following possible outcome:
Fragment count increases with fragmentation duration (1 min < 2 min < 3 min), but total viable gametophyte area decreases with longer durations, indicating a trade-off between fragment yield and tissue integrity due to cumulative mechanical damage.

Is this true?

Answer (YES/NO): NO